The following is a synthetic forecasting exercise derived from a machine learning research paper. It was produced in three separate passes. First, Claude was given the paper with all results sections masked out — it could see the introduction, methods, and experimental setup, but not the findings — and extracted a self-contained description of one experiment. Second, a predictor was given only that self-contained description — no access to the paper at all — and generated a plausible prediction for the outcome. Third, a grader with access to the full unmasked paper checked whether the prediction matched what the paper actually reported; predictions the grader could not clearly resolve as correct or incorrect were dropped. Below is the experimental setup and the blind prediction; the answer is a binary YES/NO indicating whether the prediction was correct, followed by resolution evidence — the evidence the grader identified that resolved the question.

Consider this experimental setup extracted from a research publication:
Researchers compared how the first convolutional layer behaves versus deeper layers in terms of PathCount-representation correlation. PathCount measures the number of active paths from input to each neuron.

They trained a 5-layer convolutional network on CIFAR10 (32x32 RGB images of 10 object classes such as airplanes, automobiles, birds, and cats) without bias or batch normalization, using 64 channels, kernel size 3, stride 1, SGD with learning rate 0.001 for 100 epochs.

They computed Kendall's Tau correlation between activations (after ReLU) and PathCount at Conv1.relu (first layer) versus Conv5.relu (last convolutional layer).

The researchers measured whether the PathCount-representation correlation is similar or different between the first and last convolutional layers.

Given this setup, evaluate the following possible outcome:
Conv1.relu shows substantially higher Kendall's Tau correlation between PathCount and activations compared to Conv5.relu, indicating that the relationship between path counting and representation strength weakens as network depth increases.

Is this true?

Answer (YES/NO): NO